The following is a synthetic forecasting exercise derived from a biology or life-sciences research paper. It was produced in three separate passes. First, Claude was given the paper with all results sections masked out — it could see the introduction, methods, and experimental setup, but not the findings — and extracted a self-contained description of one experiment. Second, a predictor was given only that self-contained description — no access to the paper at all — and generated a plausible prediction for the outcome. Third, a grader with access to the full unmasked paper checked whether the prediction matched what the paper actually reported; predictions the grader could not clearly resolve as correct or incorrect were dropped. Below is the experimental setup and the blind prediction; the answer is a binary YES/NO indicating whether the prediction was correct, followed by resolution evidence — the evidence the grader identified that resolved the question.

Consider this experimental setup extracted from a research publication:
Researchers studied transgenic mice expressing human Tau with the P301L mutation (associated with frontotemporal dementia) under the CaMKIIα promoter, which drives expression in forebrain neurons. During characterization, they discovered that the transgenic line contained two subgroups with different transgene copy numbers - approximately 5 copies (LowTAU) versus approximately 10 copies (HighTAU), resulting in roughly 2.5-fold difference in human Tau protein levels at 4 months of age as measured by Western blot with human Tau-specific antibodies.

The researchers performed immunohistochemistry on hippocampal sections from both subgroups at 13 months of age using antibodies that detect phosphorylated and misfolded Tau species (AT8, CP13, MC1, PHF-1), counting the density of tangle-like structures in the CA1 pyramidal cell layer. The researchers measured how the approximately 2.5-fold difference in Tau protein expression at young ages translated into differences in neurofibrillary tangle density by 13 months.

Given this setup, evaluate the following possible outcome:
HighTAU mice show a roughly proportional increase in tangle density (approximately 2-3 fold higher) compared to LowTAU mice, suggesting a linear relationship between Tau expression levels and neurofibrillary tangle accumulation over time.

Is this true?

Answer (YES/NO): NO